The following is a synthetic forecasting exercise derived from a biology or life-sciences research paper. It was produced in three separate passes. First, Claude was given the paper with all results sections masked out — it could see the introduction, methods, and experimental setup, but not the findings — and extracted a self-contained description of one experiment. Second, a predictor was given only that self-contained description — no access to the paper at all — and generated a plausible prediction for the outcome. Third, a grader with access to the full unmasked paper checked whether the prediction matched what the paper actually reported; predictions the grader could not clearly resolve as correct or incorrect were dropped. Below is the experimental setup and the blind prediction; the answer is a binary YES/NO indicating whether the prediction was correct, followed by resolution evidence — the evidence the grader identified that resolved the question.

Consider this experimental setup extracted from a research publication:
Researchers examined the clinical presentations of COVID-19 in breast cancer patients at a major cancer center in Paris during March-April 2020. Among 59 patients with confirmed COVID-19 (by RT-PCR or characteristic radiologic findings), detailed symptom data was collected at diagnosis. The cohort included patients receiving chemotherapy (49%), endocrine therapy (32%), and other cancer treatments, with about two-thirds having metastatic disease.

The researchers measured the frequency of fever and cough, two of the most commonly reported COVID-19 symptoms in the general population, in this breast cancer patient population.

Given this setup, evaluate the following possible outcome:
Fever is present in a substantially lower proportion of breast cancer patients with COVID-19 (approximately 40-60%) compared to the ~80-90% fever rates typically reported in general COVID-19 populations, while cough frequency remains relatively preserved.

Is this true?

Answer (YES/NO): NO